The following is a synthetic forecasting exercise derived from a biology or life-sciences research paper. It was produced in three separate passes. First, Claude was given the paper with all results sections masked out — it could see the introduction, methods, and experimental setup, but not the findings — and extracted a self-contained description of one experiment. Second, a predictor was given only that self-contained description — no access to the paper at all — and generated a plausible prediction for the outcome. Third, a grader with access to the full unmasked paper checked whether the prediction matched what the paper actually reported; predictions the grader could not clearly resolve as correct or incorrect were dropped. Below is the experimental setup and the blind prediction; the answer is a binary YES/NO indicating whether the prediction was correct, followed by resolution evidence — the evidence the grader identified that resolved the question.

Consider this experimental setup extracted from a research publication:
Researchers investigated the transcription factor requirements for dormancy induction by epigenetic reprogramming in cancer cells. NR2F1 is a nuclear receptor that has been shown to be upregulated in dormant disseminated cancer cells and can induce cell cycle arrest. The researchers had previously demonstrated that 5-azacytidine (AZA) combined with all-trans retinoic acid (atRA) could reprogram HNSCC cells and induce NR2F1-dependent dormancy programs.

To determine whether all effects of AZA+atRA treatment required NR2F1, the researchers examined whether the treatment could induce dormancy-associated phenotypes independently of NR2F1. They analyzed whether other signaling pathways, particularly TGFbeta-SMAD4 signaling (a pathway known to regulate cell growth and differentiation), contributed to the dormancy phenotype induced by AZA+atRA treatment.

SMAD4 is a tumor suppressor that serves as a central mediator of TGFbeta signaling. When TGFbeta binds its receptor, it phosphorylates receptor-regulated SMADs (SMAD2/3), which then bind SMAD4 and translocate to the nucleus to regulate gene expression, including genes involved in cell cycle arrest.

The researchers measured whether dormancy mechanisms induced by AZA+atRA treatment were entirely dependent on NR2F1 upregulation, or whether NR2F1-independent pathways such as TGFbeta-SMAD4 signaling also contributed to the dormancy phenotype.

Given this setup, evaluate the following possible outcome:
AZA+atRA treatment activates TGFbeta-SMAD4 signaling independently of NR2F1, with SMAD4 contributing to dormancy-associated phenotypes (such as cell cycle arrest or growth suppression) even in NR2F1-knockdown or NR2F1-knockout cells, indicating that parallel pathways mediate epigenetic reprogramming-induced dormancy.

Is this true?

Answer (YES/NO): YES